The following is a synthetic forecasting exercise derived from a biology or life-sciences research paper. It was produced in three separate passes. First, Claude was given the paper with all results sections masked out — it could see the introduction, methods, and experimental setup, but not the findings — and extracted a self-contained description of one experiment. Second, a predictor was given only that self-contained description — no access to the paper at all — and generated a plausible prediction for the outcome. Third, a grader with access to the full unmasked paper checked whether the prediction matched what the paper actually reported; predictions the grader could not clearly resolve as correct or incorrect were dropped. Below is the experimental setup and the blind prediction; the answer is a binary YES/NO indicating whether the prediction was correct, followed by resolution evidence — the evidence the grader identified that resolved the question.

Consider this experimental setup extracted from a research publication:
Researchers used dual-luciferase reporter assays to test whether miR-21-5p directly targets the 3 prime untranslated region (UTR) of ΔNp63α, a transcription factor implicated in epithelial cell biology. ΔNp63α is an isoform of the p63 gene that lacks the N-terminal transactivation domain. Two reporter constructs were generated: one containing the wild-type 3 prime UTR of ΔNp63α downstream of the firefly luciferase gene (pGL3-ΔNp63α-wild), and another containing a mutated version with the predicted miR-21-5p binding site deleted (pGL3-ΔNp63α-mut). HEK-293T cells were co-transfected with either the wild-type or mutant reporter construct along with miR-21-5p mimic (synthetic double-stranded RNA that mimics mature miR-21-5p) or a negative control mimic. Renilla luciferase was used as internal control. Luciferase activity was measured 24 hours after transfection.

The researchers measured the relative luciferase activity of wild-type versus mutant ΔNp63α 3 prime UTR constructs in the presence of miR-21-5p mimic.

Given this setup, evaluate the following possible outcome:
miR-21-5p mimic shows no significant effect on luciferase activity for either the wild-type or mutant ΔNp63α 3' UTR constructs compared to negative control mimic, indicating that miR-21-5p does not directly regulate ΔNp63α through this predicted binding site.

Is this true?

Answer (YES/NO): NO